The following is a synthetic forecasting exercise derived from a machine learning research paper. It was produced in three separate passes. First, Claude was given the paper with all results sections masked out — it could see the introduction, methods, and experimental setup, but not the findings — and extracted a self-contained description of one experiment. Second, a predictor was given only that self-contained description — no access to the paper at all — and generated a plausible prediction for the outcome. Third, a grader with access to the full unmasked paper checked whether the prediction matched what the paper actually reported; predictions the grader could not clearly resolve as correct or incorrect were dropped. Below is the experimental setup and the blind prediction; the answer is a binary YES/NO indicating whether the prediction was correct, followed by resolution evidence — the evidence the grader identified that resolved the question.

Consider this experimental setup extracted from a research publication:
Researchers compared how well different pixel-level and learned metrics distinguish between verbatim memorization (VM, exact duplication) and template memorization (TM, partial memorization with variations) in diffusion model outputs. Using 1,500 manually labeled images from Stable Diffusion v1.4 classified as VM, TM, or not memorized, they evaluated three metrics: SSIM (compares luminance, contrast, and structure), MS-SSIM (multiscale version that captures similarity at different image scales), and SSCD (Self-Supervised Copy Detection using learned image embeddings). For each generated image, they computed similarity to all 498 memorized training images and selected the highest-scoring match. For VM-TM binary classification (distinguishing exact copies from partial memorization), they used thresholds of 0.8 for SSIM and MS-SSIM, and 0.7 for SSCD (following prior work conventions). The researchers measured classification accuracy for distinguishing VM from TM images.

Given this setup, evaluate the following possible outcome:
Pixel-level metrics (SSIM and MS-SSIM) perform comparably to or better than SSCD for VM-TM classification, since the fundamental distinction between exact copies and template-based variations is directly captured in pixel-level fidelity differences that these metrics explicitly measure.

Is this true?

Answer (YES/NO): NO